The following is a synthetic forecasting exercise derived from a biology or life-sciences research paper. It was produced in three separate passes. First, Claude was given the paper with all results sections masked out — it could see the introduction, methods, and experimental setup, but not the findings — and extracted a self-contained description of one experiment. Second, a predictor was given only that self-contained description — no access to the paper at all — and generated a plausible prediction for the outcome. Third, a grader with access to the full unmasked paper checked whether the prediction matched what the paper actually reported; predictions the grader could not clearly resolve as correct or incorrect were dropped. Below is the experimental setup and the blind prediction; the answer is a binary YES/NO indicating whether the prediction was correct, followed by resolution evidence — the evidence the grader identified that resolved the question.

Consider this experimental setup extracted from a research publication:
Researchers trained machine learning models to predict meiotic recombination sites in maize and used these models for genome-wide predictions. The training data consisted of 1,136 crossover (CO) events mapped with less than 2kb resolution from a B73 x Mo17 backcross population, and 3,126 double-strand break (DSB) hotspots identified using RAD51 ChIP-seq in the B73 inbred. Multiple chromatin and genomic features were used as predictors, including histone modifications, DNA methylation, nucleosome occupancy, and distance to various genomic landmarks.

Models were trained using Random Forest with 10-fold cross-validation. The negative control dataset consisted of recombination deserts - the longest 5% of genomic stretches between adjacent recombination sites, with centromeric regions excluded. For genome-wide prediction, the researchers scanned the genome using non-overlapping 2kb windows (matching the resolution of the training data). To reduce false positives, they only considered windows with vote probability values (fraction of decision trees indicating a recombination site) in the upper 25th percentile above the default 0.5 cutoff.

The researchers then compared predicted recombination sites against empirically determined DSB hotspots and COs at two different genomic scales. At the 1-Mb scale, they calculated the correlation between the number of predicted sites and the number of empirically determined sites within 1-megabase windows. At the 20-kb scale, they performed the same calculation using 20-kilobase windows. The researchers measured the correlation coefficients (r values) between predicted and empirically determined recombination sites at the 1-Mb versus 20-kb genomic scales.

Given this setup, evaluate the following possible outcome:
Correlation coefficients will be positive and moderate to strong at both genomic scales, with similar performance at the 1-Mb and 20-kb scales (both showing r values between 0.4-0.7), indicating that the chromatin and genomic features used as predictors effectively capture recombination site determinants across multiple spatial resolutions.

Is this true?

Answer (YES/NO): NO